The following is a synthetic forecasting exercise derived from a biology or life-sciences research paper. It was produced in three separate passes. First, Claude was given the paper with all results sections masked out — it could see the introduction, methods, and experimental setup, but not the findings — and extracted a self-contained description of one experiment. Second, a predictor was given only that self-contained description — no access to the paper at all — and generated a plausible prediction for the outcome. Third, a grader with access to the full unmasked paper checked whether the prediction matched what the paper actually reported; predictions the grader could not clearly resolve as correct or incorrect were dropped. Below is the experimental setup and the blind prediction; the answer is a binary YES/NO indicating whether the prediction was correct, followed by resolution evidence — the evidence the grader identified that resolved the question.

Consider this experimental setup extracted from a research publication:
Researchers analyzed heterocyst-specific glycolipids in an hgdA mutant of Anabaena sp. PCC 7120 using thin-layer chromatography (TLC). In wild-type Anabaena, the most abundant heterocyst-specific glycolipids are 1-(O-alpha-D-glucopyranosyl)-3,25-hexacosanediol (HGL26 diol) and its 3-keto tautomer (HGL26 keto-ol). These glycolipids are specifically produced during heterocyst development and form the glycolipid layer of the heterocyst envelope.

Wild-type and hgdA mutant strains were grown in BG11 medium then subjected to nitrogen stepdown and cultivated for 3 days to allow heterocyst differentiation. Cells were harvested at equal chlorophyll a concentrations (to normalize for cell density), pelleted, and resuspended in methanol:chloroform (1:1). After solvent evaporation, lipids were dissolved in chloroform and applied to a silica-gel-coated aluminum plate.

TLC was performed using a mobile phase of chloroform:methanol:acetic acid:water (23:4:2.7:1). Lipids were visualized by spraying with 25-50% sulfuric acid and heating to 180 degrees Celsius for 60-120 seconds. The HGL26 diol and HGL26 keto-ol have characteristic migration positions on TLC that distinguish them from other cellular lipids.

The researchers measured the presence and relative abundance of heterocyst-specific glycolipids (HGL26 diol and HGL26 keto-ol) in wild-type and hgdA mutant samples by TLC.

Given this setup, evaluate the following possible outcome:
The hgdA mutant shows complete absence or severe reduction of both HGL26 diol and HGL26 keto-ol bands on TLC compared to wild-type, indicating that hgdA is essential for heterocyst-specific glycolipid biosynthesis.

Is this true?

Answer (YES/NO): NO